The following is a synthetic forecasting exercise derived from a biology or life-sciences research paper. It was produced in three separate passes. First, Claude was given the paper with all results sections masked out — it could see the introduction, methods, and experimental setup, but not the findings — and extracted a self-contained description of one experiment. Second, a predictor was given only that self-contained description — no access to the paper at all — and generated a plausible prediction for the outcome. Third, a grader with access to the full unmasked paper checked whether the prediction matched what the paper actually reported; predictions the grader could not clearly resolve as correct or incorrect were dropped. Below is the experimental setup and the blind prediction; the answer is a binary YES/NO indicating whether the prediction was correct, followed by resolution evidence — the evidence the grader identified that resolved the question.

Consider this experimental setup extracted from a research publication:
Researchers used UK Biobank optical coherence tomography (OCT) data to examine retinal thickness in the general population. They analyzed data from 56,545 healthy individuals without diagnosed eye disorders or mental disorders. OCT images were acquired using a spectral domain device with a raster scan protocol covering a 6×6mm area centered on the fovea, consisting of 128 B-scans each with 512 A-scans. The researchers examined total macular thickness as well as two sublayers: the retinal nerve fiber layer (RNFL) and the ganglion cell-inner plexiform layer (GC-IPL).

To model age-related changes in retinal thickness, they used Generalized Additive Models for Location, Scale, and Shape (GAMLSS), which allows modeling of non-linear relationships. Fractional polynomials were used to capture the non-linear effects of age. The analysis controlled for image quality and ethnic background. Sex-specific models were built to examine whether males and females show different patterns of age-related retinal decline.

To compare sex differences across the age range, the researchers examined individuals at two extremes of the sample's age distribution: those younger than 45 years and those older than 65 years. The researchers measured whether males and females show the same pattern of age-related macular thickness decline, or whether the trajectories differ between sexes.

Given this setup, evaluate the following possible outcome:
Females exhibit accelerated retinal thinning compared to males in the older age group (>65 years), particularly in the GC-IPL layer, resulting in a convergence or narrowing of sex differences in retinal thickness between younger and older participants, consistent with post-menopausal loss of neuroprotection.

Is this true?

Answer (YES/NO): NO